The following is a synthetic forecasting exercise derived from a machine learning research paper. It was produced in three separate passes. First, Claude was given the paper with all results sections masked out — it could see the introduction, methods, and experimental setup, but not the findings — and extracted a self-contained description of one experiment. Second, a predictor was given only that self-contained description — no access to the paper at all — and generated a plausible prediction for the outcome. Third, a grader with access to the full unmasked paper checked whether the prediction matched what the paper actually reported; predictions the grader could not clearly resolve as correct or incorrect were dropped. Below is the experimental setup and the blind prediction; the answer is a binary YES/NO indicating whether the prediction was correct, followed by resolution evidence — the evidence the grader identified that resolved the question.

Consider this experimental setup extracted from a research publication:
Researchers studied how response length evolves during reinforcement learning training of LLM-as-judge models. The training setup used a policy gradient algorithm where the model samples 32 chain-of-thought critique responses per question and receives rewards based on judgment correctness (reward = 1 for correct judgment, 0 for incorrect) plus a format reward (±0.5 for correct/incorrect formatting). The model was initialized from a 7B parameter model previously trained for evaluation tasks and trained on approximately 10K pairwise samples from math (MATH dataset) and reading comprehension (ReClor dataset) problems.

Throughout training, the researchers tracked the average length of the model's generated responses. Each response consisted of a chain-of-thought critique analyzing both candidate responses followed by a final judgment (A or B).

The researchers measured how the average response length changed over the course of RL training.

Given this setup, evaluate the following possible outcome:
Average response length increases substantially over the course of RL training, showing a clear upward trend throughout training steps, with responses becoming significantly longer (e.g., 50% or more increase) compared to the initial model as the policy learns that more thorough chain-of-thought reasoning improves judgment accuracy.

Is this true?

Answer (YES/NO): YES